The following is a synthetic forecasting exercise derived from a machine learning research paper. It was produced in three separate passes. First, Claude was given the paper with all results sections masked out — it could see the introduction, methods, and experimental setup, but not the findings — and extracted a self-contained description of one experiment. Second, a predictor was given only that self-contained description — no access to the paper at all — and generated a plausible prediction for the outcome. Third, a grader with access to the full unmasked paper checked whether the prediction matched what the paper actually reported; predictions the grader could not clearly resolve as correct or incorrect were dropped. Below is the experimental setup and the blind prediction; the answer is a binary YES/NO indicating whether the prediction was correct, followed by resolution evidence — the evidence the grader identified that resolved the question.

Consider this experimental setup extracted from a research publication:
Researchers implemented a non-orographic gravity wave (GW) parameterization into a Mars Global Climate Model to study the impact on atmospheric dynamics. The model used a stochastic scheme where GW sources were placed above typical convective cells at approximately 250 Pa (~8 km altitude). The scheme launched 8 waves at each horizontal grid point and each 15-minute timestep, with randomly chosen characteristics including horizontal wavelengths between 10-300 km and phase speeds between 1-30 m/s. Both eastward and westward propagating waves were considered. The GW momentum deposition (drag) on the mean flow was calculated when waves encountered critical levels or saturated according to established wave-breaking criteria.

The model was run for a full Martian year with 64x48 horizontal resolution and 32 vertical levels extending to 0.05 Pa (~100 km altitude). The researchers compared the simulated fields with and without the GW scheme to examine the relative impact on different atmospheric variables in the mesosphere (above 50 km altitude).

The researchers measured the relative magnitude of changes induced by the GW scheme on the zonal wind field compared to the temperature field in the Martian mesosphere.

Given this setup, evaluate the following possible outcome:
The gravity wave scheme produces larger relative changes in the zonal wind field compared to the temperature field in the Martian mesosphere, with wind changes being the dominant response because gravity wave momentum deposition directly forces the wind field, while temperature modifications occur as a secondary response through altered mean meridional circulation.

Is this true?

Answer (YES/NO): YES